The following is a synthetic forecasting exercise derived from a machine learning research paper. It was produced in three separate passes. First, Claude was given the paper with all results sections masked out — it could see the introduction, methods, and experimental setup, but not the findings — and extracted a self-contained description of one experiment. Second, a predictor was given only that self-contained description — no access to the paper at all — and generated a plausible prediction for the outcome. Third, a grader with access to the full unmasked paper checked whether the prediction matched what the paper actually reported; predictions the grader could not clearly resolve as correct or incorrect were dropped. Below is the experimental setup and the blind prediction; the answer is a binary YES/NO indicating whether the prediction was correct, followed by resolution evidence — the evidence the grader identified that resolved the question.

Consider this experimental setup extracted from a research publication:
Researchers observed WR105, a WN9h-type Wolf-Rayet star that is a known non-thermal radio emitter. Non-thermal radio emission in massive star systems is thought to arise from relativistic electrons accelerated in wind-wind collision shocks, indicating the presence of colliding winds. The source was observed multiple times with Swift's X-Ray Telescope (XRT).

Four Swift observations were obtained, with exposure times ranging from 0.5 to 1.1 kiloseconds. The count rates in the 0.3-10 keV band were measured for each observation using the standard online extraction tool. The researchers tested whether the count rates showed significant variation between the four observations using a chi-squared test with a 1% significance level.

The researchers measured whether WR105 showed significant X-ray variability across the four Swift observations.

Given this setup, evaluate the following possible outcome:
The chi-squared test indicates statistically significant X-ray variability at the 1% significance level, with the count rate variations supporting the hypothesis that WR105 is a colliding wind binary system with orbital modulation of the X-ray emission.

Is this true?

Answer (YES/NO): NO